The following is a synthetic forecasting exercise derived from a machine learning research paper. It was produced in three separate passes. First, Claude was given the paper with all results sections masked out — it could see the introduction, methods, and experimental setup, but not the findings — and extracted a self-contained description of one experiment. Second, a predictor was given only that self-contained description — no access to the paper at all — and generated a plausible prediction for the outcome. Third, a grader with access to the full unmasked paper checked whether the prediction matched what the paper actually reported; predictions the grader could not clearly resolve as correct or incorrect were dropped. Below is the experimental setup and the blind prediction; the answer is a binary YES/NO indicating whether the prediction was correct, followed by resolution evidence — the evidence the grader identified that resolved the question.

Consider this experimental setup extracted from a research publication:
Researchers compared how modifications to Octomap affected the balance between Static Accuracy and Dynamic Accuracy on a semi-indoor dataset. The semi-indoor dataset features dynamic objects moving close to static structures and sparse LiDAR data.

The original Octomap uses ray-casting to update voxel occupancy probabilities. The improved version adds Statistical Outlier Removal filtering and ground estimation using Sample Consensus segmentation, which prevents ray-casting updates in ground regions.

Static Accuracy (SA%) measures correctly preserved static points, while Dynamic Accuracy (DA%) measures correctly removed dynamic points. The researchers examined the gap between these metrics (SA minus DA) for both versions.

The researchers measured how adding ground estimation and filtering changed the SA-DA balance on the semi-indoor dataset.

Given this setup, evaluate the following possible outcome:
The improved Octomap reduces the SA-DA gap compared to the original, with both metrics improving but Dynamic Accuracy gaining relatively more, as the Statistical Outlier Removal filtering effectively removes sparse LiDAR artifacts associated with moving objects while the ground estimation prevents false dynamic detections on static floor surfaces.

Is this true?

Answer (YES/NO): NO